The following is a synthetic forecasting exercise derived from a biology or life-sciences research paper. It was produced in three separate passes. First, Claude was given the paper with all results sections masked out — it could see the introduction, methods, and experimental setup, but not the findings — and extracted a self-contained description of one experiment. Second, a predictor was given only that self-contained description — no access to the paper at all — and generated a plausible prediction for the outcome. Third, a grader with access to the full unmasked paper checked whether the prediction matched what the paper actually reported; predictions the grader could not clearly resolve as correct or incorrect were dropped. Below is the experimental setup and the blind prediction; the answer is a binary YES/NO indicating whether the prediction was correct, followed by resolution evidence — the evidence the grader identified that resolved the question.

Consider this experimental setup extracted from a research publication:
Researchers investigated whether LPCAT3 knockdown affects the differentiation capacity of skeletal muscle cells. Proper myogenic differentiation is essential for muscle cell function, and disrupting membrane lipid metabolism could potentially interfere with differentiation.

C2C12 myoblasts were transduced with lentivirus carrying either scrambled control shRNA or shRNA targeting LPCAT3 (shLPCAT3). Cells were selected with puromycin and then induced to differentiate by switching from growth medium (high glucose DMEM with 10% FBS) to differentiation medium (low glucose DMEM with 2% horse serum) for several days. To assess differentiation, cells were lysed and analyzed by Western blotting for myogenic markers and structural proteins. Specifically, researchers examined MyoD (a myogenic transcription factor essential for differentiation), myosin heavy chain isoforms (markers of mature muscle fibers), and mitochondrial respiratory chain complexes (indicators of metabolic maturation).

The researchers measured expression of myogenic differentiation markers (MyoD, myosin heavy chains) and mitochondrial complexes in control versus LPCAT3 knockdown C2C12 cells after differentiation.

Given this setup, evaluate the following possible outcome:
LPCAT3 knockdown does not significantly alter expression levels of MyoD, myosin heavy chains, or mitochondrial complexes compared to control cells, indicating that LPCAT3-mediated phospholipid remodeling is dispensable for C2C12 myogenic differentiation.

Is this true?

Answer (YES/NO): YES